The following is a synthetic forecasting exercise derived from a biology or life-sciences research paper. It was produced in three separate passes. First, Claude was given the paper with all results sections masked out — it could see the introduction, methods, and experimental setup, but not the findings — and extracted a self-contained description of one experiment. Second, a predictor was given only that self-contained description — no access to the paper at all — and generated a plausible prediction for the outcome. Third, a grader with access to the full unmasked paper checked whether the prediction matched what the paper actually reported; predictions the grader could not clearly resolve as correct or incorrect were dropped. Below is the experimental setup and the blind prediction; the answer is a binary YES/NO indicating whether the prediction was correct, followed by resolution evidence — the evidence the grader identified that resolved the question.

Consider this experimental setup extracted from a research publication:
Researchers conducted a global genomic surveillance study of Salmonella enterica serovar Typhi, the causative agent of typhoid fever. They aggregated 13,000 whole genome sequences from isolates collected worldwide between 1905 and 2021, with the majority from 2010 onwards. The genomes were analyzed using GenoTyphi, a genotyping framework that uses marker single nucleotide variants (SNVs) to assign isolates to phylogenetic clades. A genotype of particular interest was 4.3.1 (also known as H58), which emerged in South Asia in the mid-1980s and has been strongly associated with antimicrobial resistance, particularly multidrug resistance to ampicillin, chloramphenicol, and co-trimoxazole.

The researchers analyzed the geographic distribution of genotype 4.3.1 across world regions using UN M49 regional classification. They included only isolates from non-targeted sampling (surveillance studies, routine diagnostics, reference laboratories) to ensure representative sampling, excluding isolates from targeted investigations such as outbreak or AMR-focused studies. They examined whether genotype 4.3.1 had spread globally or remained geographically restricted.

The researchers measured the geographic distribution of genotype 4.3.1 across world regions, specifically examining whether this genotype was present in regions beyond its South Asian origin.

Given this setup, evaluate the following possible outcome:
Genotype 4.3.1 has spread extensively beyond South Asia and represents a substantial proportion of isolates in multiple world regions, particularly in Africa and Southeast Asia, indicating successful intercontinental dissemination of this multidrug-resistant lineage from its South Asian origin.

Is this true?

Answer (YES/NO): YES